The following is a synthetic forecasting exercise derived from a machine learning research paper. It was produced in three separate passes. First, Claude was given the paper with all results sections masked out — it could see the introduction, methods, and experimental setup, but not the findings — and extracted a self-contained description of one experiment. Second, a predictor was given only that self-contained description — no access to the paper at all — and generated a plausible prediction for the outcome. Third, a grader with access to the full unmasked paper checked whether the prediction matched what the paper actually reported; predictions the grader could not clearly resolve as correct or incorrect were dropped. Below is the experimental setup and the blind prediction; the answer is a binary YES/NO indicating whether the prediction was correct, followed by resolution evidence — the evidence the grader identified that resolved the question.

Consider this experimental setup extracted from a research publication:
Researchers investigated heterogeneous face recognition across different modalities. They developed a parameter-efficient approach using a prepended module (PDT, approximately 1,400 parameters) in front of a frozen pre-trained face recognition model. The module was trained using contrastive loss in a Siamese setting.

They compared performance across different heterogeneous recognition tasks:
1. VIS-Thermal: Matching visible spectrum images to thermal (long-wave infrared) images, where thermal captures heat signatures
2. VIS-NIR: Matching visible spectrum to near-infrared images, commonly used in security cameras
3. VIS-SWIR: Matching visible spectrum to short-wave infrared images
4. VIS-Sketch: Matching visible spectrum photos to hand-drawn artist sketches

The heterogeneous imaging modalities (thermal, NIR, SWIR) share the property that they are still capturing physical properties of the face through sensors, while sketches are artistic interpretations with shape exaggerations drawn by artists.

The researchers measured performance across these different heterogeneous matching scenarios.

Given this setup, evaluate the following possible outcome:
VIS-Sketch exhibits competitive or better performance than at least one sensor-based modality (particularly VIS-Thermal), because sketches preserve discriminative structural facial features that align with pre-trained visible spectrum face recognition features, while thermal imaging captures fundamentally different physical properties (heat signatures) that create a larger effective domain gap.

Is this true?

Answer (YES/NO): NO